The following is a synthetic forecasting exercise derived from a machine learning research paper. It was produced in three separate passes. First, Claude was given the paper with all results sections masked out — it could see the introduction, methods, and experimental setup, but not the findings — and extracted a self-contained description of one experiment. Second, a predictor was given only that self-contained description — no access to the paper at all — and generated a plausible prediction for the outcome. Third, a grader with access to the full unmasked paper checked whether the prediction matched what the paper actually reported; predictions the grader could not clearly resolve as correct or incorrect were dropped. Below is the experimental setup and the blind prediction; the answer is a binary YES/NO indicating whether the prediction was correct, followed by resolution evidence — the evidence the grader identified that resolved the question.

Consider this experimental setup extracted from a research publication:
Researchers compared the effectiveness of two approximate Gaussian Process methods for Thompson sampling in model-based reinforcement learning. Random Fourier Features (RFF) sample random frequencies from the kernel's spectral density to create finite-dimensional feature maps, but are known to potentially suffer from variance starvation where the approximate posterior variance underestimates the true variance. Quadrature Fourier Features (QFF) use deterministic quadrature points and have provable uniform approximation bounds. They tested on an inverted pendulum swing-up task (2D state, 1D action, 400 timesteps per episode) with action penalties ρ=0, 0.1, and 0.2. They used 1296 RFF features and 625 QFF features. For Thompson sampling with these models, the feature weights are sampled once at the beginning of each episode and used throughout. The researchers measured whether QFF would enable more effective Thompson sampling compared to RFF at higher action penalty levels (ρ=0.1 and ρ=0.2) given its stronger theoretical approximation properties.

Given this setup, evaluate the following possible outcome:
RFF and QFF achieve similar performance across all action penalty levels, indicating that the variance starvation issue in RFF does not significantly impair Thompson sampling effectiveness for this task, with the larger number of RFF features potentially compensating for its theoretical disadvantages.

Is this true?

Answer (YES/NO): NO